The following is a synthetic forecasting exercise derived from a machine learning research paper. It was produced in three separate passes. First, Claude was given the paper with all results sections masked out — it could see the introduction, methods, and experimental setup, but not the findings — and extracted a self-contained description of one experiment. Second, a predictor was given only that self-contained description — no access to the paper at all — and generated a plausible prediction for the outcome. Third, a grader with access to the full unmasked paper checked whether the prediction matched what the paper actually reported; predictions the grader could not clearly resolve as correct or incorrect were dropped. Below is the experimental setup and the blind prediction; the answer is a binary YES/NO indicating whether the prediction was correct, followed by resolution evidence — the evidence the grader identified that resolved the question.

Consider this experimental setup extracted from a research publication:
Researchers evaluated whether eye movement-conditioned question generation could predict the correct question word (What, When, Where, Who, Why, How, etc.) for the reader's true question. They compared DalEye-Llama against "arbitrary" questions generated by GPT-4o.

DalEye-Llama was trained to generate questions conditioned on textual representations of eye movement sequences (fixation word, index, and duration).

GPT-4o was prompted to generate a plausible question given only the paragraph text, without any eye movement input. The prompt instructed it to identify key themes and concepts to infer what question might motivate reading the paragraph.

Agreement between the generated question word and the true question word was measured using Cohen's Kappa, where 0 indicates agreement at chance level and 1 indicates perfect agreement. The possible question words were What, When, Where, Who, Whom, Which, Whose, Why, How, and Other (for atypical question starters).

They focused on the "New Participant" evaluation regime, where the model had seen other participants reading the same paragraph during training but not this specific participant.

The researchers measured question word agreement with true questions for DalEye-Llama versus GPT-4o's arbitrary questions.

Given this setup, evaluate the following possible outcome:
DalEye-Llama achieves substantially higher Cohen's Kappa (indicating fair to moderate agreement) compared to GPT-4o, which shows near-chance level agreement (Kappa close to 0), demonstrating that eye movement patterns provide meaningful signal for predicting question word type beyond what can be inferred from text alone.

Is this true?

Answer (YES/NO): YES